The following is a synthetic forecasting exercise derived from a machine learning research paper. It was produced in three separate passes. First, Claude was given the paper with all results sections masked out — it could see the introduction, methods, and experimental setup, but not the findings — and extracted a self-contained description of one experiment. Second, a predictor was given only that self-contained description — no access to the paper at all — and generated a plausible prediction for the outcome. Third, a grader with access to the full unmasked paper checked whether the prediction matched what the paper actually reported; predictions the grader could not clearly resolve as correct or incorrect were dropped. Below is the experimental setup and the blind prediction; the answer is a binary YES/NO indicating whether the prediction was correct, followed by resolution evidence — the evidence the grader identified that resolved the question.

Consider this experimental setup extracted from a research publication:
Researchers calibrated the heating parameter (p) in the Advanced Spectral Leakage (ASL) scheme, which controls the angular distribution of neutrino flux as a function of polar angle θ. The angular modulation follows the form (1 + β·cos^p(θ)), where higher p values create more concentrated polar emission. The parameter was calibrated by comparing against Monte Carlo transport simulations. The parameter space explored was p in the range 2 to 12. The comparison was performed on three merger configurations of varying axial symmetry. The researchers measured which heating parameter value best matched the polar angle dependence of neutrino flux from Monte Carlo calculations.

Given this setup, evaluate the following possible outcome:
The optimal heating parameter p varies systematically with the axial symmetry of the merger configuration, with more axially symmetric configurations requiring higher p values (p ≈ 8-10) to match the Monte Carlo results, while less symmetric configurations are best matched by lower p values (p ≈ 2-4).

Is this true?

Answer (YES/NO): NO